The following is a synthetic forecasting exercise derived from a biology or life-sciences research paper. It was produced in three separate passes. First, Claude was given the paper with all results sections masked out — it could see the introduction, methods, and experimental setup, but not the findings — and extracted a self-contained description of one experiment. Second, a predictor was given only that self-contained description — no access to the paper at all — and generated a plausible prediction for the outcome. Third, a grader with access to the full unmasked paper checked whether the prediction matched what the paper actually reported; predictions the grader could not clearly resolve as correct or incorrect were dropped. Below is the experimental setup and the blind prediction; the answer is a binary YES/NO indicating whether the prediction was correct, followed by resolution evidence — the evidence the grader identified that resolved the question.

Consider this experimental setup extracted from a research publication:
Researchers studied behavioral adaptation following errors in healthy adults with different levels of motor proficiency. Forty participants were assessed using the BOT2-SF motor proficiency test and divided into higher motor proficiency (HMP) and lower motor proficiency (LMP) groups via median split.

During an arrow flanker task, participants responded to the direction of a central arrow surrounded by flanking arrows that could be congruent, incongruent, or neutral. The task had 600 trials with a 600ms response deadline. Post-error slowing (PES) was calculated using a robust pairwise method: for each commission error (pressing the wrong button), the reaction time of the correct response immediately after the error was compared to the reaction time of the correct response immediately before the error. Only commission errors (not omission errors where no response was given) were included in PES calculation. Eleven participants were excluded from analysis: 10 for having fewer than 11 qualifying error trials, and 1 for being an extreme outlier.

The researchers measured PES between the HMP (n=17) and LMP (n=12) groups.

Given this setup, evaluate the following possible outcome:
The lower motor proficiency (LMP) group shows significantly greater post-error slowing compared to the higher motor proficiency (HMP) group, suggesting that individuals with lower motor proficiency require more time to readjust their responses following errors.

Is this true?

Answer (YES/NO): YES